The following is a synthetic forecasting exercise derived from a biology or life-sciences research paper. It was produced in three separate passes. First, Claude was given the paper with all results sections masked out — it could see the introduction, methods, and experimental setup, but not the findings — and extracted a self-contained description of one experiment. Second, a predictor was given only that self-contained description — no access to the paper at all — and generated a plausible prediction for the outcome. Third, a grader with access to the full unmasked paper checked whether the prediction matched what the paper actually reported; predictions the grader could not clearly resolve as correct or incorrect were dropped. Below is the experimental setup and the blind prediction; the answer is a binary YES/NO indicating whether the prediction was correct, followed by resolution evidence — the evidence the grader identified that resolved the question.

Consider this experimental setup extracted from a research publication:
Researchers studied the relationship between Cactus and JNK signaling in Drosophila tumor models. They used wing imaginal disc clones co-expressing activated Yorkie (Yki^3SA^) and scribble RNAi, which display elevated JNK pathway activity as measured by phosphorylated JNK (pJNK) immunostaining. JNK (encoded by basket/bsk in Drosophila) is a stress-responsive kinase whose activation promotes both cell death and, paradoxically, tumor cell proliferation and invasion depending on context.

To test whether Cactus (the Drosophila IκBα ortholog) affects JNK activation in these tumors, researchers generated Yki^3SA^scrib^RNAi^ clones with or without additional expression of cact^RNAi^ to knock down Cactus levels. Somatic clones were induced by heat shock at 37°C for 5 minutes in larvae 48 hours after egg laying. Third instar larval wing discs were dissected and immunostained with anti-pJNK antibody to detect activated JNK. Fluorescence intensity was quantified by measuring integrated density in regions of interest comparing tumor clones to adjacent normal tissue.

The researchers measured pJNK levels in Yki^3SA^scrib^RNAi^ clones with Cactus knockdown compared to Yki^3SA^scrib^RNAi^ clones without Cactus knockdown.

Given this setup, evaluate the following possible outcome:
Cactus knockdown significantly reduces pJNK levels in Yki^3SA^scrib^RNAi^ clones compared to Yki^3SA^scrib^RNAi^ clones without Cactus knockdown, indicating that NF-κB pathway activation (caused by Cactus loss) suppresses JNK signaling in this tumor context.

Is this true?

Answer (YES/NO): YES